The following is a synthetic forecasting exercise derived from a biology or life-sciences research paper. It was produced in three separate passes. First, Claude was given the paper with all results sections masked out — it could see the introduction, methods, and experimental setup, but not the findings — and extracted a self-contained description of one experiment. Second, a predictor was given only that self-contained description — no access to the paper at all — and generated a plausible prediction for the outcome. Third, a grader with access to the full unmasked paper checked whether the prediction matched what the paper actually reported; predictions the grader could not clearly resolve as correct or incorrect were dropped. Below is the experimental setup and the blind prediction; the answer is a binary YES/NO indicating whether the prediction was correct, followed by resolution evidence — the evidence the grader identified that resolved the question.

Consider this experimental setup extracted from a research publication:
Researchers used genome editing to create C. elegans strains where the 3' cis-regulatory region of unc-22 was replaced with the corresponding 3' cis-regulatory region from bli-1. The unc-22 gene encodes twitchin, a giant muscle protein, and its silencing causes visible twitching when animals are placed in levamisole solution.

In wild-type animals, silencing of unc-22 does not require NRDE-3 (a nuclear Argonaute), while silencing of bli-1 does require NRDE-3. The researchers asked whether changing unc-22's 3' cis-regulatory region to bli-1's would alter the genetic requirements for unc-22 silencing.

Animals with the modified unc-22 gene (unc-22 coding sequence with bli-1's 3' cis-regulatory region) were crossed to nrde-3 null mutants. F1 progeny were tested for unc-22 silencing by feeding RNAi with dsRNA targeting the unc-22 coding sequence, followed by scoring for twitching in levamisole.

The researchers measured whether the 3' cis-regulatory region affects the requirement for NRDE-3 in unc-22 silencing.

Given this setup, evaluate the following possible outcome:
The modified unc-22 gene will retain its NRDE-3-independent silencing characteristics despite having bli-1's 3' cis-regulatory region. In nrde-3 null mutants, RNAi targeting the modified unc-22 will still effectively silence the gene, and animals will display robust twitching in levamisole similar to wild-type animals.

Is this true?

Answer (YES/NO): NO